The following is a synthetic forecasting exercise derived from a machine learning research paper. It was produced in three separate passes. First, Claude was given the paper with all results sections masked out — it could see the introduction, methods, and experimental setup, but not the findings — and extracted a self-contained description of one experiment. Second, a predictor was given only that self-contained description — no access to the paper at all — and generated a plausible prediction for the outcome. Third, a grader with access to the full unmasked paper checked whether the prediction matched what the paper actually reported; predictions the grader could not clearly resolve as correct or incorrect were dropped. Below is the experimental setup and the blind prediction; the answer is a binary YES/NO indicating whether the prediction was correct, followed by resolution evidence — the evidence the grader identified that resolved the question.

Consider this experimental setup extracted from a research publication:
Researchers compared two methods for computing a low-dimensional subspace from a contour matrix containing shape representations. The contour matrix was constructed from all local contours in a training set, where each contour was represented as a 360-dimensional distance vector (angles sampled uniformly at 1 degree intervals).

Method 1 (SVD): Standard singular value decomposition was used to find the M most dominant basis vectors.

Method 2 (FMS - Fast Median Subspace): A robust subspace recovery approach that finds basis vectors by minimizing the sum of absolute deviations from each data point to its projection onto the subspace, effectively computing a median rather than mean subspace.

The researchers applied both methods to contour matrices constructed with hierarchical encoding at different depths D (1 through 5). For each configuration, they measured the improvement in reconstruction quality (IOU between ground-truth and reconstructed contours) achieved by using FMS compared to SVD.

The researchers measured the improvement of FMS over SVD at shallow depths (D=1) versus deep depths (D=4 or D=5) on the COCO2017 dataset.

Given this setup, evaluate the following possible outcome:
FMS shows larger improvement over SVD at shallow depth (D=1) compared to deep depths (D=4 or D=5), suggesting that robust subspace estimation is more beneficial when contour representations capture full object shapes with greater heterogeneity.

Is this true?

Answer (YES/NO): YES